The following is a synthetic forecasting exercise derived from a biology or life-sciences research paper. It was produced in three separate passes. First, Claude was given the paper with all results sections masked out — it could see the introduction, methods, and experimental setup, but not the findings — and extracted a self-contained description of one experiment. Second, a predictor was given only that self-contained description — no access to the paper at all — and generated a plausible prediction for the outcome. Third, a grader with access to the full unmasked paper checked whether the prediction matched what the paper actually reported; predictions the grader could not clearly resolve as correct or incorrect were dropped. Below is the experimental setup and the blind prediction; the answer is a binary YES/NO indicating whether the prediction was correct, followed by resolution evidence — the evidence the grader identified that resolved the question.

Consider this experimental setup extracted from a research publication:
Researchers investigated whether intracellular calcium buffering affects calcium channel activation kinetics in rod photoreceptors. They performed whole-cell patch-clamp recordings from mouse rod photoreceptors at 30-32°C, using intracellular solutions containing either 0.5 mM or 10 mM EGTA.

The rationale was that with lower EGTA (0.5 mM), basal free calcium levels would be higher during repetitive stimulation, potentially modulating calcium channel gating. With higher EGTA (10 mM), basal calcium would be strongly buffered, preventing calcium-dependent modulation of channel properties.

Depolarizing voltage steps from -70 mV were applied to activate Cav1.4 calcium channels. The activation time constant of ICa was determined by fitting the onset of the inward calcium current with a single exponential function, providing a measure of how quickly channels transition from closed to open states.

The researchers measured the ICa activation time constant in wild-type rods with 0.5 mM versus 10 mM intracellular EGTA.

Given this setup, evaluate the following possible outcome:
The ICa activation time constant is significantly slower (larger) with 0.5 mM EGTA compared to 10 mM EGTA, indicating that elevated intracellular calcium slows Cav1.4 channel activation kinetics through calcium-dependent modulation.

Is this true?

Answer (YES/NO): NO